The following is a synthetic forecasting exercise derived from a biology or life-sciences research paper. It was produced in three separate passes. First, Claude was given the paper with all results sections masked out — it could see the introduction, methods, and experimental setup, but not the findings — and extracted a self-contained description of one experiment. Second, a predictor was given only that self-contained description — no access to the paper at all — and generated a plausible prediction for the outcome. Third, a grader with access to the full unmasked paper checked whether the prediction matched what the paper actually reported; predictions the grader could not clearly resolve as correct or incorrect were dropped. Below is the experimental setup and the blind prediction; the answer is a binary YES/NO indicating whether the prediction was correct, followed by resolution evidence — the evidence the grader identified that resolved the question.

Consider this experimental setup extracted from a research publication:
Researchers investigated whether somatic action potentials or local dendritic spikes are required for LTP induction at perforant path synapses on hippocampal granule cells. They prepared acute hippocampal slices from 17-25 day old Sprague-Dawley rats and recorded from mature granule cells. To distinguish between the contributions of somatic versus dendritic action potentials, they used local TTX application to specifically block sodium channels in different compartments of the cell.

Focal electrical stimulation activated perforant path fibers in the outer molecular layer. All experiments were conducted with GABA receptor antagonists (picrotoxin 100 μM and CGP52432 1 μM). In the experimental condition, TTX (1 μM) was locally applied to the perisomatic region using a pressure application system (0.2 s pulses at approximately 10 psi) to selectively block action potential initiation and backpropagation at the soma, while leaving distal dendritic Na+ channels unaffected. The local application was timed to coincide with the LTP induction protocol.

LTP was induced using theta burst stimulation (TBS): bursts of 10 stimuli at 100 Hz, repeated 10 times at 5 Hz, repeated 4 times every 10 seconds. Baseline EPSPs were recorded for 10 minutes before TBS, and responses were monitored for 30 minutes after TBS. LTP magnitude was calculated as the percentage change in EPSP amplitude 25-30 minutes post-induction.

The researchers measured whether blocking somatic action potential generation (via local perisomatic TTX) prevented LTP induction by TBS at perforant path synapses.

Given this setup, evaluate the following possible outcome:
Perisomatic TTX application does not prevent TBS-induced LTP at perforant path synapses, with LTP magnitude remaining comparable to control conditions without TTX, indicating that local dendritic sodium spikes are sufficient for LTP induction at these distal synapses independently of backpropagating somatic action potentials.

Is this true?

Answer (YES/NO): YES